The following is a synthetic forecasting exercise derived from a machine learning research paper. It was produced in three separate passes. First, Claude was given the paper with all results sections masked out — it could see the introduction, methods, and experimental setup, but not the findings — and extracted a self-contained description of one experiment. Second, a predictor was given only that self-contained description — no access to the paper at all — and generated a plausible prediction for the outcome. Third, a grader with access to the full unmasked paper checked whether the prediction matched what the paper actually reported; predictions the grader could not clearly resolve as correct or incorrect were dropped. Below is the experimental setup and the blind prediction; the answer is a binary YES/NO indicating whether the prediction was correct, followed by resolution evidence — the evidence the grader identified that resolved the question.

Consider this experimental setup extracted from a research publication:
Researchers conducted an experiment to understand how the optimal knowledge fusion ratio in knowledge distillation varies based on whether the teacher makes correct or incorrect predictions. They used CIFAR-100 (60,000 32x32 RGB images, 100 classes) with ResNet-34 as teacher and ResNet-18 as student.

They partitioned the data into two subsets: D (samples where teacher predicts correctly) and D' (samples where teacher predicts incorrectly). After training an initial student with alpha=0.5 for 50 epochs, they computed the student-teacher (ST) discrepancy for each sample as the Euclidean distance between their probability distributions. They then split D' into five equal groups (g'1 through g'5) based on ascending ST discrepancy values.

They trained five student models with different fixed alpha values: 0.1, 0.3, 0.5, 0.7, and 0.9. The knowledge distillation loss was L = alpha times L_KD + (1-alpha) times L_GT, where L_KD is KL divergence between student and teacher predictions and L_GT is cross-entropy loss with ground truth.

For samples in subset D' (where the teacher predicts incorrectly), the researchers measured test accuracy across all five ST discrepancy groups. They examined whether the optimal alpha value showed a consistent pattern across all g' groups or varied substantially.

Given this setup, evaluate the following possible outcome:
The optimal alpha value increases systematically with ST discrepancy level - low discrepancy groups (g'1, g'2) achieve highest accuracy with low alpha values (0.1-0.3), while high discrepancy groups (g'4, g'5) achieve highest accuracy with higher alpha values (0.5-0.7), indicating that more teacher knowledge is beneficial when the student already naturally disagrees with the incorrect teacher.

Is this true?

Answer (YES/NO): NO